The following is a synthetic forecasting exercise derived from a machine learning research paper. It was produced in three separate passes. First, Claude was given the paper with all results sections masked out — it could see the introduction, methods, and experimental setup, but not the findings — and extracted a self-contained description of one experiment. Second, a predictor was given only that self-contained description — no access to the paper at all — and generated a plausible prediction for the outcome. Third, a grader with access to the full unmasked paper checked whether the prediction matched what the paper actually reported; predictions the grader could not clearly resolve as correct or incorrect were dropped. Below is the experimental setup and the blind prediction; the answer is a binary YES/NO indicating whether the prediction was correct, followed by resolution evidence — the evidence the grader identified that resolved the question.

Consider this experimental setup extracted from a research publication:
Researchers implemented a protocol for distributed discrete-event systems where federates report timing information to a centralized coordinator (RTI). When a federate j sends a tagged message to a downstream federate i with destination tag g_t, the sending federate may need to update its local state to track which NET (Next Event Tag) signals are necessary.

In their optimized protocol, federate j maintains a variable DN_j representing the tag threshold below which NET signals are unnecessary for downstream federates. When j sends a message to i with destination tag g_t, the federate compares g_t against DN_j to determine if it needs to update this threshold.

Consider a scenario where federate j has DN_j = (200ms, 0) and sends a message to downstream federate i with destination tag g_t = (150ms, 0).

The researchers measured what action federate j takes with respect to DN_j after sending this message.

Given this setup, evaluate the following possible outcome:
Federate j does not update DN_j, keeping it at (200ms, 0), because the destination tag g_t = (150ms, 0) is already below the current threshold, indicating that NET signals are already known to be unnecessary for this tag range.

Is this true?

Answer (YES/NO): NO